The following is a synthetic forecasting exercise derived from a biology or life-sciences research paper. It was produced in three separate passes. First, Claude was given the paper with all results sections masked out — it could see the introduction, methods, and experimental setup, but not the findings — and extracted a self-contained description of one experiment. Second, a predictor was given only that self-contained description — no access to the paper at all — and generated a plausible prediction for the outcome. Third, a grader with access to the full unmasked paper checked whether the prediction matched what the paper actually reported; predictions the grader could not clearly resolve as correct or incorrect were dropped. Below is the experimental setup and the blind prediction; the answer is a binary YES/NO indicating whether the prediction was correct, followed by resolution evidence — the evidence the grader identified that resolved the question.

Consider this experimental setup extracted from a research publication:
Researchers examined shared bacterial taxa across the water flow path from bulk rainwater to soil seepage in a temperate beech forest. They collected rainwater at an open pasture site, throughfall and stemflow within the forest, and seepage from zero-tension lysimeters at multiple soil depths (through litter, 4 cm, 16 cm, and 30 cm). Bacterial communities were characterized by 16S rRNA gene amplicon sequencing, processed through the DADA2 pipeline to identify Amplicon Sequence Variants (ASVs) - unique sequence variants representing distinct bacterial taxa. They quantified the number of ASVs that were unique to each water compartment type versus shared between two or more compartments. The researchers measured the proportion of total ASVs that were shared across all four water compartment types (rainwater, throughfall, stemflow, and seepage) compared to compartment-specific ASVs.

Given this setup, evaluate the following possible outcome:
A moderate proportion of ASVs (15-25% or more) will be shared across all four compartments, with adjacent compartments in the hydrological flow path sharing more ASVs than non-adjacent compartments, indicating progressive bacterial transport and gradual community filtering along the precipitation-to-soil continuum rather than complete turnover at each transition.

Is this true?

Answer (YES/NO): NO